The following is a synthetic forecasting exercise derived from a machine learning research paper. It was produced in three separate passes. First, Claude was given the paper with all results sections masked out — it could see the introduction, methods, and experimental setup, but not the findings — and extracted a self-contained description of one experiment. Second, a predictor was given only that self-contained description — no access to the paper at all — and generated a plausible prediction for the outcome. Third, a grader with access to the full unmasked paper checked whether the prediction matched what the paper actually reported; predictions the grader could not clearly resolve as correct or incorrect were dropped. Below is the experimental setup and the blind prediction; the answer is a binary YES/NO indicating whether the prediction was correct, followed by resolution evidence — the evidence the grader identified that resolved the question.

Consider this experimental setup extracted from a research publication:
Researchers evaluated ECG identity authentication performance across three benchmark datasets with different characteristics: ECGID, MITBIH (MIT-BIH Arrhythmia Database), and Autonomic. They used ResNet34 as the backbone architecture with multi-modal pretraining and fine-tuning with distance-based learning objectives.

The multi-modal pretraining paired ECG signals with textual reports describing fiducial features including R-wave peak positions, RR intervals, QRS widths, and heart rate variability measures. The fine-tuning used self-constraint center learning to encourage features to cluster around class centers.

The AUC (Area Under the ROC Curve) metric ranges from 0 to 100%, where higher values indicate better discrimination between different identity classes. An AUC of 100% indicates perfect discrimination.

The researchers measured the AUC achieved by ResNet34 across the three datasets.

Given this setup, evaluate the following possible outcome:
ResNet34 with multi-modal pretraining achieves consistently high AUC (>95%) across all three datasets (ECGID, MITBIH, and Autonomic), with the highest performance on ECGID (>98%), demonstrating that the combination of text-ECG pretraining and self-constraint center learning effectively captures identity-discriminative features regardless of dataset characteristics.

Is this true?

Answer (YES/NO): NO